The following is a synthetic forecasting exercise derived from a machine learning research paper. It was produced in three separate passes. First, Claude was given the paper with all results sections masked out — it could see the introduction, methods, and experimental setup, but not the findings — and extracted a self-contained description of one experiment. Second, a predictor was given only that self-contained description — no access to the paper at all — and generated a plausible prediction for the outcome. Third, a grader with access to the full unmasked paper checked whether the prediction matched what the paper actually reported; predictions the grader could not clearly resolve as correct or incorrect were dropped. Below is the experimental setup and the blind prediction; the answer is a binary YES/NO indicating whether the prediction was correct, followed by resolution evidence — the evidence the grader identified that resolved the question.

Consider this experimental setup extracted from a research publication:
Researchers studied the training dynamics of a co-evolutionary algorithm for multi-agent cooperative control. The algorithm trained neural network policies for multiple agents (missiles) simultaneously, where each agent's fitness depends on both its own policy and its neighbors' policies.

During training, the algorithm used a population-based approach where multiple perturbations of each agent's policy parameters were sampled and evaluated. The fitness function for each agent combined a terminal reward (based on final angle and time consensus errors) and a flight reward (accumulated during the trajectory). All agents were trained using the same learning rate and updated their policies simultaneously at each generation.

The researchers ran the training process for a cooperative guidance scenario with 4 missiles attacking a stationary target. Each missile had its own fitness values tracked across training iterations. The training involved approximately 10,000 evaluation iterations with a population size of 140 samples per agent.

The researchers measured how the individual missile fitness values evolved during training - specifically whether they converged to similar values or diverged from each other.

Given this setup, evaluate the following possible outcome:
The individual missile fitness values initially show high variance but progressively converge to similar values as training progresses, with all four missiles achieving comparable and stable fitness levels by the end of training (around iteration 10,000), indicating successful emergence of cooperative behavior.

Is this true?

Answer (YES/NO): YES